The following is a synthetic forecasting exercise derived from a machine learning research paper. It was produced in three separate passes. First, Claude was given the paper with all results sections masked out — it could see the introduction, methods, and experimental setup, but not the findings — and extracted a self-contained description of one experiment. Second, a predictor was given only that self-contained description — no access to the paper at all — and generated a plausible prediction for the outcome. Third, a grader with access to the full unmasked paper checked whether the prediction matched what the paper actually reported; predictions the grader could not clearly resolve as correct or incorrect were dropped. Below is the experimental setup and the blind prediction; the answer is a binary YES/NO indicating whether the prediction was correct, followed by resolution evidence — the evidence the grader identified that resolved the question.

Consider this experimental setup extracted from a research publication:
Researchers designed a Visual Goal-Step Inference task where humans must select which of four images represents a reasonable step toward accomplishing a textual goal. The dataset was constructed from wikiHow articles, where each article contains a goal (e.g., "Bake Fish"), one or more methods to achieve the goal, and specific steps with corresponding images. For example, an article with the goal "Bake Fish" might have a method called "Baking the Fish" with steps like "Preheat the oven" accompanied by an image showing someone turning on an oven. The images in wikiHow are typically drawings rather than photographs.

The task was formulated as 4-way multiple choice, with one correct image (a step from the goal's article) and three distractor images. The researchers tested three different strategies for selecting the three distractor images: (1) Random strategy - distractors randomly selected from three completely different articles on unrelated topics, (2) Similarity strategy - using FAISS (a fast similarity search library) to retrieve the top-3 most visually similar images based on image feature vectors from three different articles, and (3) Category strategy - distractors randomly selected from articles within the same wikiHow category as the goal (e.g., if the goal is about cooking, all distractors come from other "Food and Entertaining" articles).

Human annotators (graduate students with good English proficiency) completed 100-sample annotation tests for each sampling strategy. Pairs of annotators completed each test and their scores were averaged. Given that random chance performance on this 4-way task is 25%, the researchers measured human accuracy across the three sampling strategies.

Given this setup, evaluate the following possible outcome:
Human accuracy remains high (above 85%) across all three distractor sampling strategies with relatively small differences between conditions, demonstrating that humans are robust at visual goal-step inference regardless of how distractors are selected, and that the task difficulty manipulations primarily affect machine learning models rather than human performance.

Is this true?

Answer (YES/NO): NO